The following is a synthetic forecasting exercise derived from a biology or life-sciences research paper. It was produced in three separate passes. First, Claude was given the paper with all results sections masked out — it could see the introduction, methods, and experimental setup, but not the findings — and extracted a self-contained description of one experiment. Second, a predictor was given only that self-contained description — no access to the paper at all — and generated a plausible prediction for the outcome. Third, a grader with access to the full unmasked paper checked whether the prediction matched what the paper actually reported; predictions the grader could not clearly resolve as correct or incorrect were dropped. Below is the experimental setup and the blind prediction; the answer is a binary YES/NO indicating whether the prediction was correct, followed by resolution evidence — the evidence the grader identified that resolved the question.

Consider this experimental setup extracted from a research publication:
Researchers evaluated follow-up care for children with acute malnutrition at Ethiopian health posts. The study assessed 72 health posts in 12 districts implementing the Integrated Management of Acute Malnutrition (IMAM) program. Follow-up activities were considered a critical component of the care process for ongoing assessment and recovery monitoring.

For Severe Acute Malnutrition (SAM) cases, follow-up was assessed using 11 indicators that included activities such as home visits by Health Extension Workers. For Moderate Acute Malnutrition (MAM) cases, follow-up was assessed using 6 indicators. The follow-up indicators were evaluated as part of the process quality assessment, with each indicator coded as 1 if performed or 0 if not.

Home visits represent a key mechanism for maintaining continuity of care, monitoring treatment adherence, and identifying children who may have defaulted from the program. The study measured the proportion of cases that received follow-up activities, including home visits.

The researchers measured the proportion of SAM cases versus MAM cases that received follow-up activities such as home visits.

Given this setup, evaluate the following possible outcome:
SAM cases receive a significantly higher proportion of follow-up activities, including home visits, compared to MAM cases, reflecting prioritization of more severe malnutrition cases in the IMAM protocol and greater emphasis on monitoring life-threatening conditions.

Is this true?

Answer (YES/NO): NO